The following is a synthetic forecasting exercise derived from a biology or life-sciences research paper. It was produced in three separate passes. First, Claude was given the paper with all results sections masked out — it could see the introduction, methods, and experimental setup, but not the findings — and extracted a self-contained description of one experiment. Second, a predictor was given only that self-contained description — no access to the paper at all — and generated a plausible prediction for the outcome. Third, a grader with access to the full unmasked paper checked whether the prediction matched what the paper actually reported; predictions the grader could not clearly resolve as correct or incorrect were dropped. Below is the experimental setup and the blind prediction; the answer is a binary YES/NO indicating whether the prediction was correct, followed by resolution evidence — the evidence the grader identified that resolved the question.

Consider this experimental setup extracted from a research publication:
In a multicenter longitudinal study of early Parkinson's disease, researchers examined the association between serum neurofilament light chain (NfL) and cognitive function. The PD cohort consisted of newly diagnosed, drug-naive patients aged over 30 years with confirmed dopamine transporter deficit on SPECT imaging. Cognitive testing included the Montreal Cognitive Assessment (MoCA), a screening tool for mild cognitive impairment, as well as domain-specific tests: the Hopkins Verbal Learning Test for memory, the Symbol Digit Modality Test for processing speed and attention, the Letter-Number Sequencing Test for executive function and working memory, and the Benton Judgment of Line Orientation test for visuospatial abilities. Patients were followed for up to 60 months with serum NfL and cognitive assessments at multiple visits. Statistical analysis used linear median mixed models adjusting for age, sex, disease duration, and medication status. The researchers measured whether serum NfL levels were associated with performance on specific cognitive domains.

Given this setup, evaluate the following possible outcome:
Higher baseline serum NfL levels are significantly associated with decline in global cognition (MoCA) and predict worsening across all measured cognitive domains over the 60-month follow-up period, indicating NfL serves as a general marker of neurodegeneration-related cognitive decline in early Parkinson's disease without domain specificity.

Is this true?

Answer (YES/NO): NO